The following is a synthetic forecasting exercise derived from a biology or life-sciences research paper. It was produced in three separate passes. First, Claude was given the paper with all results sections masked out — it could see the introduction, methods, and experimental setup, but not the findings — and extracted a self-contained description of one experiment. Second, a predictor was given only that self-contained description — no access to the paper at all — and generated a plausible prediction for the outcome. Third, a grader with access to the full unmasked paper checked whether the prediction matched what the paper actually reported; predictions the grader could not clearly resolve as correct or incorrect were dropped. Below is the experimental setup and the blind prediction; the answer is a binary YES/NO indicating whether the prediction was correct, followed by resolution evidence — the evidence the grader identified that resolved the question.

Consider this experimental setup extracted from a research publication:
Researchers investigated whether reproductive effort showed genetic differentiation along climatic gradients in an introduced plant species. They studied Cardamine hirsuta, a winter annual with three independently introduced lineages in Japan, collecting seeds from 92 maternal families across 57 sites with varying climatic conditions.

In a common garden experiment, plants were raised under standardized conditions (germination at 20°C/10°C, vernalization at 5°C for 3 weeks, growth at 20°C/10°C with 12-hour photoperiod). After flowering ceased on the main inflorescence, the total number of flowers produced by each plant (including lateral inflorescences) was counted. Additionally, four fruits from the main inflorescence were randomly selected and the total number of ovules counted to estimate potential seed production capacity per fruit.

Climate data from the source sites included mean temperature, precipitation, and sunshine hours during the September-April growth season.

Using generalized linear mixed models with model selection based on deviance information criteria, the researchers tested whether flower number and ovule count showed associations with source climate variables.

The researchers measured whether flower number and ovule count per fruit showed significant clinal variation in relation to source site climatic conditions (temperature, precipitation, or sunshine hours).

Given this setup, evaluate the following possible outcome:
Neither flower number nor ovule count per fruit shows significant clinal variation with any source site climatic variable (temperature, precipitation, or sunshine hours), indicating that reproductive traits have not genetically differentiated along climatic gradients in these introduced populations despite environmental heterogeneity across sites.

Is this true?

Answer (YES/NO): NO